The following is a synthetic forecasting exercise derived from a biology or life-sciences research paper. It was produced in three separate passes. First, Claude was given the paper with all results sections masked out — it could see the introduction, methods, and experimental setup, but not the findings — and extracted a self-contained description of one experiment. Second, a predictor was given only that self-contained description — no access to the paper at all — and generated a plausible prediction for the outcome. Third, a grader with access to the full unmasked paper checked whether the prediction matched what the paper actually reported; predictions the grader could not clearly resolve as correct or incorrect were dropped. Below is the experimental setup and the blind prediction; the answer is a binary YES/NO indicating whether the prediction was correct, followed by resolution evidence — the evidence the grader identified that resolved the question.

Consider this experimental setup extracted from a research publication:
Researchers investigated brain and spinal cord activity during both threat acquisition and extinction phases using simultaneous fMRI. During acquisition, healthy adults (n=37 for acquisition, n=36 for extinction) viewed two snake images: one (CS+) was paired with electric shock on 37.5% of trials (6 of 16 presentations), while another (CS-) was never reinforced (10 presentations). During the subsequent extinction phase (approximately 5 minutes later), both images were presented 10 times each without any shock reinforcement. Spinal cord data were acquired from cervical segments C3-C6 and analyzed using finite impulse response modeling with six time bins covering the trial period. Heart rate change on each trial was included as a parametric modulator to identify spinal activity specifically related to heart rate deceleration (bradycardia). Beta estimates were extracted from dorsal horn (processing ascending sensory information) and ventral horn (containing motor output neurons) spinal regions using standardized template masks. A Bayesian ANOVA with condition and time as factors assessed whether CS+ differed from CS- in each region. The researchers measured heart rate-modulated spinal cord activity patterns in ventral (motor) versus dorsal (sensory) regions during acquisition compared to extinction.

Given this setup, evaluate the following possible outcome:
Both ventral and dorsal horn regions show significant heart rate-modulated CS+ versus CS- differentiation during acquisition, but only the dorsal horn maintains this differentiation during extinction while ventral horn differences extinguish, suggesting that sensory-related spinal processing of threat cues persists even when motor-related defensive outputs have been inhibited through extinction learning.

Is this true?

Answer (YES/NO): NO